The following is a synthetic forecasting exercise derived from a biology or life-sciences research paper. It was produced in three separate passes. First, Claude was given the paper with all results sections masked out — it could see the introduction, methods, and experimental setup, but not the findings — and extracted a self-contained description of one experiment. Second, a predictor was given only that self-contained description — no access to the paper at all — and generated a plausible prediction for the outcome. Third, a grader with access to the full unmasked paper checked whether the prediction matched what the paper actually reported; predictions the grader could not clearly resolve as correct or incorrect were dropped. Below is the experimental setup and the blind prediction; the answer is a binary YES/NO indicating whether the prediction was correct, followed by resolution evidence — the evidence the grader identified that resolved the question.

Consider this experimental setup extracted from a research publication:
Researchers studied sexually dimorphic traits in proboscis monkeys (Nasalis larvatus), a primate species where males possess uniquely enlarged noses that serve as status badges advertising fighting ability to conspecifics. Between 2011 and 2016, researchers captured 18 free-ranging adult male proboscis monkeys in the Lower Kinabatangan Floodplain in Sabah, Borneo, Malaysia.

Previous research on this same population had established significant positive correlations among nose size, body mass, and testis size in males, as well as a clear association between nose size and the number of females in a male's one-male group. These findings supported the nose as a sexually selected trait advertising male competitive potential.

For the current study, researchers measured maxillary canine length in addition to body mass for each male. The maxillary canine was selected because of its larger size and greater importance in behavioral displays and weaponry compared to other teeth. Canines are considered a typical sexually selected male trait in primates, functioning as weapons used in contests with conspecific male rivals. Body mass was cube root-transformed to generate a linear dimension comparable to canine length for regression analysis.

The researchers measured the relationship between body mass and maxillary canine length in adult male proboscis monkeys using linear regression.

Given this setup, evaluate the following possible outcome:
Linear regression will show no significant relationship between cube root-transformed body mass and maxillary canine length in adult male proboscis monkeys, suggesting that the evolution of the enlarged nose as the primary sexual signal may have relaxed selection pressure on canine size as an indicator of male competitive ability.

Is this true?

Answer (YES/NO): NO